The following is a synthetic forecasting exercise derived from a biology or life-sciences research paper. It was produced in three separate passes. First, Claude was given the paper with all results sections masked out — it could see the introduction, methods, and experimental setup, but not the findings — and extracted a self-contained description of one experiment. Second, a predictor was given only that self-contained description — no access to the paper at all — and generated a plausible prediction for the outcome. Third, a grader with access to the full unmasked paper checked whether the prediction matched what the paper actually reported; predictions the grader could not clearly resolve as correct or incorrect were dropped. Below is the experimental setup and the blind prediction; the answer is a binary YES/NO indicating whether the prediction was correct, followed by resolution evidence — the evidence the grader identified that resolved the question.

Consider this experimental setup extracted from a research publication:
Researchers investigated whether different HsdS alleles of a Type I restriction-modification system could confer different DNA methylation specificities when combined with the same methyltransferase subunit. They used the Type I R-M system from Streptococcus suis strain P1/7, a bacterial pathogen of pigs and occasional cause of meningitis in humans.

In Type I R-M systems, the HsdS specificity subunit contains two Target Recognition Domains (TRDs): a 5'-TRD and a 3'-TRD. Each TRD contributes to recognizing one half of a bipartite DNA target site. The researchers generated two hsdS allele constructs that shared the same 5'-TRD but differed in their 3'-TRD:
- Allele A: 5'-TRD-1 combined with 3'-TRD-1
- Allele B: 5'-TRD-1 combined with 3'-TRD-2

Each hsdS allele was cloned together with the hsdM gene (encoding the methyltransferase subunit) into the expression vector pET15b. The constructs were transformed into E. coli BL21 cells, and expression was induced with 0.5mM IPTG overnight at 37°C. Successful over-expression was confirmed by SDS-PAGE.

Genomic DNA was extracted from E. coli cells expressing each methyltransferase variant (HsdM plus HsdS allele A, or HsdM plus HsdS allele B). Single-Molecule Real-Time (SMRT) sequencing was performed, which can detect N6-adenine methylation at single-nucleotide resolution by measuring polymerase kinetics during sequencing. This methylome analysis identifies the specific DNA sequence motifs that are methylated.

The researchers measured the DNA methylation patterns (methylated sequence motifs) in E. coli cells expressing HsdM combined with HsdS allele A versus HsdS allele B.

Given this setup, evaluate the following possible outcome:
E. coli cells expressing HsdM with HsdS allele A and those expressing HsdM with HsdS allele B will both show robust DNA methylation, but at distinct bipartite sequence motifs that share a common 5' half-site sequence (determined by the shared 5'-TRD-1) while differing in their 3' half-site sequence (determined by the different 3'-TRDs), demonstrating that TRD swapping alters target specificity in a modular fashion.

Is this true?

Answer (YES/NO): YES